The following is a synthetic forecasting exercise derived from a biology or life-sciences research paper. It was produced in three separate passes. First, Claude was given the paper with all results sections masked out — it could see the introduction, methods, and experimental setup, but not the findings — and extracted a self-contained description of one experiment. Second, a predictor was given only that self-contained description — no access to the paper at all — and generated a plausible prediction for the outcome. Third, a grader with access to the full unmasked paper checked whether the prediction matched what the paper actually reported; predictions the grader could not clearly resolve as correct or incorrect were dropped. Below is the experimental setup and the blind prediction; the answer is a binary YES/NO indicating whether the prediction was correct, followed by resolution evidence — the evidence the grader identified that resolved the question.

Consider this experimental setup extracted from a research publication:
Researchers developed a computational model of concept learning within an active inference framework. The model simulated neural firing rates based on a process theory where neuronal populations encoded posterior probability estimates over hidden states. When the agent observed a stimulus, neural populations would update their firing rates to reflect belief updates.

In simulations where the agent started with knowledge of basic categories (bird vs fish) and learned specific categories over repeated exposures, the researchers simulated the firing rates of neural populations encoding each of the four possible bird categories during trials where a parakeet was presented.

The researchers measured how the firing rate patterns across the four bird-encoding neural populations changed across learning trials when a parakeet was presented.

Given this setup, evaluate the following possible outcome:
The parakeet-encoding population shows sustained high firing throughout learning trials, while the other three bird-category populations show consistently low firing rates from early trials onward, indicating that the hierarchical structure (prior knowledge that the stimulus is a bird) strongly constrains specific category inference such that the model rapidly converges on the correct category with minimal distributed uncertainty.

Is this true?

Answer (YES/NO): NO